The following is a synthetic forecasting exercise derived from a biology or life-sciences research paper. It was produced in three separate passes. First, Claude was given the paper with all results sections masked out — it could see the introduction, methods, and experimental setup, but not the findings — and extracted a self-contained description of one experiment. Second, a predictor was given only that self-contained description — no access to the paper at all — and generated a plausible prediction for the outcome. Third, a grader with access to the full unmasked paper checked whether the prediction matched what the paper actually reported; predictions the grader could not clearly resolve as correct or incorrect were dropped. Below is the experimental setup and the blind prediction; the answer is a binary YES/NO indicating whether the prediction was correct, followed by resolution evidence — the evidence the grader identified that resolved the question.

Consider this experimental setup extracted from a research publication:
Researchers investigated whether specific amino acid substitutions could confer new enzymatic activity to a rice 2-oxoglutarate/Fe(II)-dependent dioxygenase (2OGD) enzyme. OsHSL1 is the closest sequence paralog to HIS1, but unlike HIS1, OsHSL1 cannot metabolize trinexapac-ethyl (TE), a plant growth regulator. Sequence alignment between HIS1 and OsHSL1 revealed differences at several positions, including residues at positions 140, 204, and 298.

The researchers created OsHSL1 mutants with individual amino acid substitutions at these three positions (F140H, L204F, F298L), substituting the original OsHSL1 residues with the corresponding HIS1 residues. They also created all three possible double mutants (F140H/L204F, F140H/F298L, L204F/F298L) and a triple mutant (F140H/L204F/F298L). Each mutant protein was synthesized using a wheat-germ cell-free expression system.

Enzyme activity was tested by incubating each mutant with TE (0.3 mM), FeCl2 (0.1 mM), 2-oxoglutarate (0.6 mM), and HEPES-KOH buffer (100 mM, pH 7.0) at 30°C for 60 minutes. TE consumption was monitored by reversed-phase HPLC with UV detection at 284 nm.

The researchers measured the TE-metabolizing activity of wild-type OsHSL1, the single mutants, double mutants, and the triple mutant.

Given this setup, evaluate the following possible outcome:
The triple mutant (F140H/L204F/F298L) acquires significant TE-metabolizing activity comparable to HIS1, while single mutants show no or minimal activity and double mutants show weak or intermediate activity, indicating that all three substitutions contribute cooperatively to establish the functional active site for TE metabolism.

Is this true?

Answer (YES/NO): NO